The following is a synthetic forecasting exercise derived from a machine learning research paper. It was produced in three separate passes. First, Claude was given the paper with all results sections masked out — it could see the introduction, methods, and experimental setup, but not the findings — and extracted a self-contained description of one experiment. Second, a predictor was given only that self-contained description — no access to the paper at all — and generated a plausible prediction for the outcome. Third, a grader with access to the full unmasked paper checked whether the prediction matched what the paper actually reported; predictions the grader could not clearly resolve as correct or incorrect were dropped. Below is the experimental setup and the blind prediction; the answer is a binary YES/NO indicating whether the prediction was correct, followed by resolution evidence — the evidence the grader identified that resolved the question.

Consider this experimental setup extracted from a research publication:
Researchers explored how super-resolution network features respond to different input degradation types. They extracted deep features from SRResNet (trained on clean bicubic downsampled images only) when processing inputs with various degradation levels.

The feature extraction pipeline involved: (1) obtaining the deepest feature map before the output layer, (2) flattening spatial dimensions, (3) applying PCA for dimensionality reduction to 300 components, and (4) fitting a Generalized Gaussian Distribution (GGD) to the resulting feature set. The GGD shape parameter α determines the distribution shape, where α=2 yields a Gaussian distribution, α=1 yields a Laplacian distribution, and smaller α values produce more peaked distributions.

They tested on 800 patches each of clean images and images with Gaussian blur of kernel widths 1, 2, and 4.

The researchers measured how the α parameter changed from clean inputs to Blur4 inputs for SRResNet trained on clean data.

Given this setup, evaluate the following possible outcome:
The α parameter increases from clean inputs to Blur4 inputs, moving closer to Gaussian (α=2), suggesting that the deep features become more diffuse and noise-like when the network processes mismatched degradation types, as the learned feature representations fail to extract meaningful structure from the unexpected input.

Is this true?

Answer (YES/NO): NO